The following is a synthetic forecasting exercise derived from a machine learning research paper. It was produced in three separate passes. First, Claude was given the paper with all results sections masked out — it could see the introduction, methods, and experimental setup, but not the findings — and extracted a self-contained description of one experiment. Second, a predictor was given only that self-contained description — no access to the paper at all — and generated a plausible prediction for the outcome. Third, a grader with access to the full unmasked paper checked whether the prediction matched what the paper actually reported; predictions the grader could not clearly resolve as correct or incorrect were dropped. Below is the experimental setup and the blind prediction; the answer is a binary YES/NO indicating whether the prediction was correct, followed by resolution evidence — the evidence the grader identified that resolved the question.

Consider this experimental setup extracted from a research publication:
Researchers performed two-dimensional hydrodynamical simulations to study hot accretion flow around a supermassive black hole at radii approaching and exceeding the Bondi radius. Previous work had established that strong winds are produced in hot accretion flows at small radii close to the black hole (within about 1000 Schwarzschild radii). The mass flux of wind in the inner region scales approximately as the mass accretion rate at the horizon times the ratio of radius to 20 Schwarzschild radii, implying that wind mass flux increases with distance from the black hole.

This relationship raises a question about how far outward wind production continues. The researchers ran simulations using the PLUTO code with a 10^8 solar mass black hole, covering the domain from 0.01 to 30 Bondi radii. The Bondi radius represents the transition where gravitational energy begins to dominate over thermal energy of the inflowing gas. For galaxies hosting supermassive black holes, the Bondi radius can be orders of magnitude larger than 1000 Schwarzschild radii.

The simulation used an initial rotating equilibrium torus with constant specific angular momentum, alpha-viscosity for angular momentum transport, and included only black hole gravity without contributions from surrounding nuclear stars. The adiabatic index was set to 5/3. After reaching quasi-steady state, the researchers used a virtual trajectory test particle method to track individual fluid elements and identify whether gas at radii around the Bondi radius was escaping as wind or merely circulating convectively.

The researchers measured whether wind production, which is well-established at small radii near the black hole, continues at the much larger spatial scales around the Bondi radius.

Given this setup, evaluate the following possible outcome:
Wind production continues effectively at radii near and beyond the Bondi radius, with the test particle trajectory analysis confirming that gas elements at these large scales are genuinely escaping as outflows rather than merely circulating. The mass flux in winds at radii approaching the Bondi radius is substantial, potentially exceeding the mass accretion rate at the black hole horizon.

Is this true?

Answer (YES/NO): YES